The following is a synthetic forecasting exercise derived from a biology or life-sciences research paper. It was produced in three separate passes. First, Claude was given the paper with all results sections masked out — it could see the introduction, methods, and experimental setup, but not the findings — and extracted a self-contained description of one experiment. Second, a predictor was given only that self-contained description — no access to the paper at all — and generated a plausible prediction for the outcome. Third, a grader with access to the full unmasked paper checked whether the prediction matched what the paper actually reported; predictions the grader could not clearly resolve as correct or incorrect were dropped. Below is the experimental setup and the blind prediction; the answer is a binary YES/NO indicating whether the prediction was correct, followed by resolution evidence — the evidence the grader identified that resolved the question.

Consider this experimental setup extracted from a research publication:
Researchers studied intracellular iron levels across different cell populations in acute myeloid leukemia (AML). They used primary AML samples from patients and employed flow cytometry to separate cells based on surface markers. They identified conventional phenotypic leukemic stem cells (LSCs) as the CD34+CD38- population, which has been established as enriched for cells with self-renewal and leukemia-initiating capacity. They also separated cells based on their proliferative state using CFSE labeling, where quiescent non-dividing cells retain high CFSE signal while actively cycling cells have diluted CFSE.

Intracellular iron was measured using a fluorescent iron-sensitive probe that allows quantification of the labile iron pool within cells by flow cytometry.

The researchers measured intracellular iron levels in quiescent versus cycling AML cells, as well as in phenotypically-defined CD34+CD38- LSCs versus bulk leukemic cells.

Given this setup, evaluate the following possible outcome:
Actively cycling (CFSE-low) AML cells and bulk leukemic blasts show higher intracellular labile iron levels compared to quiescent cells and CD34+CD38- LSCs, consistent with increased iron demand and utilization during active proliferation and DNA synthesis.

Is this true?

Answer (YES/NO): YES